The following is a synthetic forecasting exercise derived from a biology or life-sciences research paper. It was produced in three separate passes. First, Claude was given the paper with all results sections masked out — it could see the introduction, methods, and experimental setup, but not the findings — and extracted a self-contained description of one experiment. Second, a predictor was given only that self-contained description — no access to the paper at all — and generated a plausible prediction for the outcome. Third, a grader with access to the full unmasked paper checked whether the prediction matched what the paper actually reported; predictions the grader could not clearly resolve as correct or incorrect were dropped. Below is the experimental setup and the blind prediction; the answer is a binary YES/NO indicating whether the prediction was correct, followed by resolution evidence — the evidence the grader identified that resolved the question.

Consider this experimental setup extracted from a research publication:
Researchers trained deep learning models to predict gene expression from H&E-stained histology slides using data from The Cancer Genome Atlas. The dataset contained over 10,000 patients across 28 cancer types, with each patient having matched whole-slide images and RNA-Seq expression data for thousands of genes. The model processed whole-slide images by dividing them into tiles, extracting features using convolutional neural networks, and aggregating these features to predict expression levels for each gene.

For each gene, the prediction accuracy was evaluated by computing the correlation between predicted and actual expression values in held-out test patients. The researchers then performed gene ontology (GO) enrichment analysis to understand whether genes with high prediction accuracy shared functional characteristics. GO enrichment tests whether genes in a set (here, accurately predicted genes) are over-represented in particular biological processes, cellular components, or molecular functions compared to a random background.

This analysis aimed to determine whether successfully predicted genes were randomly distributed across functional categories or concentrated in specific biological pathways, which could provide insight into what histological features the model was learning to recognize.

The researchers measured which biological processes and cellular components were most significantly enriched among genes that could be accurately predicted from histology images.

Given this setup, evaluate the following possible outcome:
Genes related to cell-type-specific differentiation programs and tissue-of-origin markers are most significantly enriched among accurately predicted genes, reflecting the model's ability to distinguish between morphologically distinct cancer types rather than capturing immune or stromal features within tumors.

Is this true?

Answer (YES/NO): NO